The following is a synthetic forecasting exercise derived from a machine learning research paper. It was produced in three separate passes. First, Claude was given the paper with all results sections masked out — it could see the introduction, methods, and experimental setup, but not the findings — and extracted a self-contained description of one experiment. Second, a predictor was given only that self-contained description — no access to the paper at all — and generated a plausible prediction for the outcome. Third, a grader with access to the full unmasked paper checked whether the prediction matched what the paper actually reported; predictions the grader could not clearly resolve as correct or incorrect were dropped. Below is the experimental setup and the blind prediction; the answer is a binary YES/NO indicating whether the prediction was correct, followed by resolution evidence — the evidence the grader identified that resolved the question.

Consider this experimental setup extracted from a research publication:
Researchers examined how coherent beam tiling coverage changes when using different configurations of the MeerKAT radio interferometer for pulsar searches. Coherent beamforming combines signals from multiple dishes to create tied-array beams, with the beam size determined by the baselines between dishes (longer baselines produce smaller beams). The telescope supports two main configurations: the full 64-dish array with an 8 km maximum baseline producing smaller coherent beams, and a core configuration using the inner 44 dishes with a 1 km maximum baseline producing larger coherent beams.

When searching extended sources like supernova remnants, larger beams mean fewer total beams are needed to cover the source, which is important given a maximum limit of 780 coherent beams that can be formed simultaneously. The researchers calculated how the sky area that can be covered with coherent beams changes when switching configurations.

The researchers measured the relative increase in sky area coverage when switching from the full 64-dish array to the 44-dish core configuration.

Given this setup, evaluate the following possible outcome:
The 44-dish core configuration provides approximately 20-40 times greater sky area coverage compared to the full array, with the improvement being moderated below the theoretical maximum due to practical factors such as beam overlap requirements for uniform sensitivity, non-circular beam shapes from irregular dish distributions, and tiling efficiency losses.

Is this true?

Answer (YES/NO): NO